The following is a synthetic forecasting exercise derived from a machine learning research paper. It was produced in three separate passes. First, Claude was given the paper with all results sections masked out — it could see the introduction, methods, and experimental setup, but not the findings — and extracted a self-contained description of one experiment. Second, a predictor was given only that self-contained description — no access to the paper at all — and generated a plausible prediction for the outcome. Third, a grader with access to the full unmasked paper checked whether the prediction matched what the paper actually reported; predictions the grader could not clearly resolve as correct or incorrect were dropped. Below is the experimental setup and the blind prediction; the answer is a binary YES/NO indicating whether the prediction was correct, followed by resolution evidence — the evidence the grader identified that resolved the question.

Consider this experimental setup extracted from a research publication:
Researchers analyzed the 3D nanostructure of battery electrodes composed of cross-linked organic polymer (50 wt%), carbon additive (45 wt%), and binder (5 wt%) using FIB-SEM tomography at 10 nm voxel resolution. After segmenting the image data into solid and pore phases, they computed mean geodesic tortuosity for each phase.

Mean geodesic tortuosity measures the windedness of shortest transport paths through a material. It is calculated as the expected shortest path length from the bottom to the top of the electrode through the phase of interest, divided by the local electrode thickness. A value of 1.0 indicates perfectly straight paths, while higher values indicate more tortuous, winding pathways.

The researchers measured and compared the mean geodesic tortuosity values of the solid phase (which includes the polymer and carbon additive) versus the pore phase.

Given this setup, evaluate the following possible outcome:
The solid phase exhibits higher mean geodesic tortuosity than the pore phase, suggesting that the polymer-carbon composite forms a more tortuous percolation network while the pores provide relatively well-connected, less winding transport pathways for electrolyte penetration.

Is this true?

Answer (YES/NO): NO